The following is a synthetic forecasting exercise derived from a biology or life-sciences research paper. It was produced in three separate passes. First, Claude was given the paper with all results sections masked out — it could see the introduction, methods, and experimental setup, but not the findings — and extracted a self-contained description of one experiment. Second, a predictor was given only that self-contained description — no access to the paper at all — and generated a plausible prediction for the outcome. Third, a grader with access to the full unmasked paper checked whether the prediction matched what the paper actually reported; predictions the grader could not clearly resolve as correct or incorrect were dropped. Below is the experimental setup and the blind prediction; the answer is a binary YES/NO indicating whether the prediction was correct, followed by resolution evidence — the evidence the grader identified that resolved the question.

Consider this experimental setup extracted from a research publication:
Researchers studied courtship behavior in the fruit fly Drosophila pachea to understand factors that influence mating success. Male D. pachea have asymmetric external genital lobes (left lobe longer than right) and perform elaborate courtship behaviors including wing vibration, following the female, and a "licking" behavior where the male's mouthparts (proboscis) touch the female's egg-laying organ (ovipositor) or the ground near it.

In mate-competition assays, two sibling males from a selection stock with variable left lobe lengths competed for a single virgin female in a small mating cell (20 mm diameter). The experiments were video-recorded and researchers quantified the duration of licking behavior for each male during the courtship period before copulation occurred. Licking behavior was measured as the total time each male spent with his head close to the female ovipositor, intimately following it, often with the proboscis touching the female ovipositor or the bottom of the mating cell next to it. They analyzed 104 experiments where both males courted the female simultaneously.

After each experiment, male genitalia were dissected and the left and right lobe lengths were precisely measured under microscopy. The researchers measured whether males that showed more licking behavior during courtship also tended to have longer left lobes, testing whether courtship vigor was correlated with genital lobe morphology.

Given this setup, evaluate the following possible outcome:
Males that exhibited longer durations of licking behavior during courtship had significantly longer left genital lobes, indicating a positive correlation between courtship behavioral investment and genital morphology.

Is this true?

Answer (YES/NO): NO